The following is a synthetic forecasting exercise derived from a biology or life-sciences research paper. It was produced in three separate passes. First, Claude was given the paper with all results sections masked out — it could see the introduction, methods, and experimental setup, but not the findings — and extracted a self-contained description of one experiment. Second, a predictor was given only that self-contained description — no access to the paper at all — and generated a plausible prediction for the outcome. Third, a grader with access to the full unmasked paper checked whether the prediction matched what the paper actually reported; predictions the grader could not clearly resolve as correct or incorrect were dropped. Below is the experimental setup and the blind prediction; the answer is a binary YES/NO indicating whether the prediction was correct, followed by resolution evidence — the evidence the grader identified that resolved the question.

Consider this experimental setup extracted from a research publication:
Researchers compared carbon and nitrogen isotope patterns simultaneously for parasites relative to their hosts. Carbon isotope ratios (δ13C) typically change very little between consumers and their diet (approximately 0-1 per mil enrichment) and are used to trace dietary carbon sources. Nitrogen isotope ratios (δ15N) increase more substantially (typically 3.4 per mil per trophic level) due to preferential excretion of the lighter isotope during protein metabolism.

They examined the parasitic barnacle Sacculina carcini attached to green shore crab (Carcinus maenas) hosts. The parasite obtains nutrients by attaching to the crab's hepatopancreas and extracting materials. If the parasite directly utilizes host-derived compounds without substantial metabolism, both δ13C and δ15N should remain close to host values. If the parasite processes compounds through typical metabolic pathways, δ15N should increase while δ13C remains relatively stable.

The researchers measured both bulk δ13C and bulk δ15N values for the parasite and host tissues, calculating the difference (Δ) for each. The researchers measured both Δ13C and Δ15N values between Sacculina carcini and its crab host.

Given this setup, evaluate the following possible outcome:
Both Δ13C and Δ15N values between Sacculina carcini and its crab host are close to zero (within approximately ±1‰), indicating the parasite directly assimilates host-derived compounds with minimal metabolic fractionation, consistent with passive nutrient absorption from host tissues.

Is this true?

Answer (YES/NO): YES